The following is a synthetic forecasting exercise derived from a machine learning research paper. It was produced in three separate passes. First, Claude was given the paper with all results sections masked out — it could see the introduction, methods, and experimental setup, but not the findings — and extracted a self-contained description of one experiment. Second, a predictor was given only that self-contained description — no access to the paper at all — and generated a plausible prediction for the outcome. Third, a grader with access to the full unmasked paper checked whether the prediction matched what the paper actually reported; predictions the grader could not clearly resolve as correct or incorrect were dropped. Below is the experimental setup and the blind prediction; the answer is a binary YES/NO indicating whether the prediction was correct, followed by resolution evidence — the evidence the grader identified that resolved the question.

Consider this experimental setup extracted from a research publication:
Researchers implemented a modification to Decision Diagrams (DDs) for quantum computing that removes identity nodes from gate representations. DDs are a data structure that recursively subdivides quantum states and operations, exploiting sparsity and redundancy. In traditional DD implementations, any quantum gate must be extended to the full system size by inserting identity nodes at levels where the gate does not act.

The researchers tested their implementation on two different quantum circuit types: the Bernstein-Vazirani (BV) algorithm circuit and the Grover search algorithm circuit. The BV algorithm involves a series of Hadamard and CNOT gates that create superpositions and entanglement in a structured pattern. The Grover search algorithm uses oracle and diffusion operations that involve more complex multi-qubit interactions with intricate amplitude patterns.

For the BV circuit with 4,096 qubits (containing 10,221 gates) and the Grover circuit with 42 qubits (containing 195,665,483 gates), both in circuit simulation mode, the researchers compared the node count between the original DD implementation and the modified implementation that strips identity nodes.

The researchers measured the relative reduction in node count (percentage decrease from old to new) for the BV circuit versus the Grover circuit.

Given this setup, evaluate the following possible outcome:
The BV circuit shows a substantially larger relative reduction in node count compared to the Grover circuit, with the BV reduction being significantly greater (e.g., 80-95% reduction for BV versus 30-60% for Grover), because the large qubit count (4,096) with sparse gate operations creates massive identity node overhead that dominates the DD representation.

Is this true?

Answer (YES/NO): NO